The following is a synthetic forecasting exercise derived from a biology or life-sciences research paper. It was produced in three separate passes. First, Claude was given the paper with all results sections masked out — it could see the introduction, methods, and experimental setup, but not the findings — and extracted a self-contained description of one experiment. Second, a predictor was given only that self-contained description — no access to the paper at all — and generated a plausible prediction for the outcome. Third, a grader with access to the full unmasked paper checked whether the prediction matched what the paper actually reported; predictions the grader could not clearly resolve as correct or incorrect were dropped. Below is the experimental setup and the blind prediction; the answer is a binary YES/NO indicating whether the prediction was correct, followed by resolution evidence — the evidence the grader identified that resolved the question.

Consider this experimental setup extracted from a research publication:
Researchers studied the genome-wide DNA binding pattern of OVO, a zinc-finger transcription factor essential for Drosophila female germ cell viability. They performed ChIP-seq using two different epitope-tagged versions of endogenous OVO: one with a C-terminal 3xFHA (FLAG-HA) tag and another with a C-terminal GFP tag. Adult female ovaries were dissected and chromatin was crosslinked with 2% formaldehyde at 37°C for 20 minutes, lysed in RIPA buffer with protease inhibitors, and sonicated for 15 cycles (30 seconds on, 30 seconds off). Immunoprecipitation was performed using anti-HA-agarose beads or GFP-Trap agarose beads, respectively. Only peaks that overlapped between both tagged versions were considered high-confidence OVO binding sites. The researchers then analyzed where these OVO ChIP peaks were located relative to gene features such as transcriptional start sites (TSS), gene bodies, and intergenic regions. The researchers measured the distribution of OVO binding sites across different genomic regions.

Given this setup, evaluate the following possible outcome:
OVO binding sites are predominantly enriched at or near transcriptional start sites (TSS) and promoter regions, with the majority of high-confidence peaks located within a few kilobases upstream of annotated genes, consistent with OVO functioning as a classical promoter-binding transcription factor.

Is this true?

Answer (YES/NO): NO